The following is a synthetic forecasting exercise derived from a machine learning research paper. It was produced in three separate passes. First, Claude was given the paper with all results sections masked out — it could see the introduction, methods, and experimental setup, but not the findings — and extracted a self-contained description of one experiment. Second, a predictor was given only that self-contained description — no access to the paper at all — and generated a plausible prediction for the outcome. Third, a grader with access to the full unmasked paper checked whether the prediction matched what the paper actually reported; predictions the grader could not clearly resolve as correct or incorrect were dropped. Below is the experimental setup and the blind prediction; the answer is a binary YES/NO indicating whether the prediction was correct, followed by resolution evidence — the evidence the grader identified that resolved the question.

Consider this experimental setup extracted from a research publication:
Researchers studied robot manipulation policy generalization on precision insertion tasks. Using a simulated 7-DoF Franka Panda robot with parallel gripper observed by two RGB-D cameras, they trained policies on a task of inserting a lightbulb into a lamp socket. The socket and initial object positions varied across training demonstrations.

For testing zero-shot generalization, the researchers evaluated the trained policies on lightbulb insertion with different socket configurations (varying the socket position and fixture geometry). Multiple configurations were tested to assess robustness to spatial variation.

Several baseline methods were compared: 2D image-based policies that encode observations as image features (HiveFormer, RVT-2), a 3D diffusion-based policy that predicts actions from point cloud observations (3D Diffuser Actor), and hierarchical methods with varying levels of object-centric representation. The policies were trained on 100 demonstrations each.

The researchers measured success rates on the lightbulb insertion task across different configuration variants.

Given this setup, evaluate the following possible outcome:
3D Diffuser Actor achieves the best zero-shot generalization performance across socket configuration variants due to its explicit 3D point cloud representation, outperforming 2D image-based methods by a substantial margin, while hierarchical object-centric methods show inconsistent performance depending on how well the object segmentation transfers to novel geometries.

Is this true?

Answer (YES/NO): NO